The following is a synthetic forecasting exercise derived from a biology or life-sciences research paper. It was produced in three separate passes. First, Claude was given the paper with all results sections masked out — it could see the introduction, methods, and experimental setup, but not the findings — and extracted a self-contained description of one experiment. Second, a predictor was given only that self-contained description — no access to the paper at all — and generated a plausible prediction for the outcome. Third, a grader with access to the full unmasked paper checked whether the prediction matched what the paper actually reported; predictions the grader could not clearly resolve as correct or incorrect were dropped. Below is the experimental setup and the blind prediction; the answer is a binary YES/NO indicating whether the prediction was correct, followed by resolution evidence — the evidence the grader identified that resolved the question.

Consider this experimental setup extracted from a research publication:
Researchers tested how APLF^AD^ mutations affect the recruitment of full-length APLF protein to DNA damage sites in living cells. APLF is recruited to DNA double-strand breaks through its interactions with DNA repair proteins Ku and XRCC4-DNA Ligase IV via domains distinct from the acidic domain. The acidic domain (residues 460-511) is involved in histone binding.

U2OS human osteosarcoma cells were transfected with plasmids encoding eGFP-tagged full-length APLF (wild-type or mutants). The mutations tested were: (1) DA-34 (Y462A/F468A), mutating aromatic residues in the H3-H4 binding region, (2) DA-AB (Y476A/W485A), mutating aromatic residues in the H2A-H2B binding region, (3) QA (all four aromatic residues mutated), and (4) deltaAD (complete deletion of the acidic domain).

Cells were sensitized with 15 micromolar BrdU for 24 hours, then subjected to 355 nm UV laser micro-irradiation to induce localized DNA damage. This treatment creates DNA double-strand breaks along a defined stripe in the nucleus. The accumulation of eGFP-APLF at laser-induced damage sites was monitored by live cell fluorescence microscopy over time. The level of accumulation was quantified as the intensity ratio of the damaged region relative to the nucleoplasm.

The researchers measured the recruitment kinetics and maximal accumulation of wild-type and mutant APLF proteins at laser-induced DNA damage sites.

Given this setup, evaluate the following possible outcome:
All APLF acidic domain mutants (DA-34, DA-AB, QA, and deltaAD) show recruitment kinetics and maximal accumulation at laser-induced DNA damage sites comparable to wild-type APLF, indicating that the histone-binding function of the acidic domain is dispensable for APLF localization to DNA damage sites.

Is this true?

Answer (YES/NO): NO